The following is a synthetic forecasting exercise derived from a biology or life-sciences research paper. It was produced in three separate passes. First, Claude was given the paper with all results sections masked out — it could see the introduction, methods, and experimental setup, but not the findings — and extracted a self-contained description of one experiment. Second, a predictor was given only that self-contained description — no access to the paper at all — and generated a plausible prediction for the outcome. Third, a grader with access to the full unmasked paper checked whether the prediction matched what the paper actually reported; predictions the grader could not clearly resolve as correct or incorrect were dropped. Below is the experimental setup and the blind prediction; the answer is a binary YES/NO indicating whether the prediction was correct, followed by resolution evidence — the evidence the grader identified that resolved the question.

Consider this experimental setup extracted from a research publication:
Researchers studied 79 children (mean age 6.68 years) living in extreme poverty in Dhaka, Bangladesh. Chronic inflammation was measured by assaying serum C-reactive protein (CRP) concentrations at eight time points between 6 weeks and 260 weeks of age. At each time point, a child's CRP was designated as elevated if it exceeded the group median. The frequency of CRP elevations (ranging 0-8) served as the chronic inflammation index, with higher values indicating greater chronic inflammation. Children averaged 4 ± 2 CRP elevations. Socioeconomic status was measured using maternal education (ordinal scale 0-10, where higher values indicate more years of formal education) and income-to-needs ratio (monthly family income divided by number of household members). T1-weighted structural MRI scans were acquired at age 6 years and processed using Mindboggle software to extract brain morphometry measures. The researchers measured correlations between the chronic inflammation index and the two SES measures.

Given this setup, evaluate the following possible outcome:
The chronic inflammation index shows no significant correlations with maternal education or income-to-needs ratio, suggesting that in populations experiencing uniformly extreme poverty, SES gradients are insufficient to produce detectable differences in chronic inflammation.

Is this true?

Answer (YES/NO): NO